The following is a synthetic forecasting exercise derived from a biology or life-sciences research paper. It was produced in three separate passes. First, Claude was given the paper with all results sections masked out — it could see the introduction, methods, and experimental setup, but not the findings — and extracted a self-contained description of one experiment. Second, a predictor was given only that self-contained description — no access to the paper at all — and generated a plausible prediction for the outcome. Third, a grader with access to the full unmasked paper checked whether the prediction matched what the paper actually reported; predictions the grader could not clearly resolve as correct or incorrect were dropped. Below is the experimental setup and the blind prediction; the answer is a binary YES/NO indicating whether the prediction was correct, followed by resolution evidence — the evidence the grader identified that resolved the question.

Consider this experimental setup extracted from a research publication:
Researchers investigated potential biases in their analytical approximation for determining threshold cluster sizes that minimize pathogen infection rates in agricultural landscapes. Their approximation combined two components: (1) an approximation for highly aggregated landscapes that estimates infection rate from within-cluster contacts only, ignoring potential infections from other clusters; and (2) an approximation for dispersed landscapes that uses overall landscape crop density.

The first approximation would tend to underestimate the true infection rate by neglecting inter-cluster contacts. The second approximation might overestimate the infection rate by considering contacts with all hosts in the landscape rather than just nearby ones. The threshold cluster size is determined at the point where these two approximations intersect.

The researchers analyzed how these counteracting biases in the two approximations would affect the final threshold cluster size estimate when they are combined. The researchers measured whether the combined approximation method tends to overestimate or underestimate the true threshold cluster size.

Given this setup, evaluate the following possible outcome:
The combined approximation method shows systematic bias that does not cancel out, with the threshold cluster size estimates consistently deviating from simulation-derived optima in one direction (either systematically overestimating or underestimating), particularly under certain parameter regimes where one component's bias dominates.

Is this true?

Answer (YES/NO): NO